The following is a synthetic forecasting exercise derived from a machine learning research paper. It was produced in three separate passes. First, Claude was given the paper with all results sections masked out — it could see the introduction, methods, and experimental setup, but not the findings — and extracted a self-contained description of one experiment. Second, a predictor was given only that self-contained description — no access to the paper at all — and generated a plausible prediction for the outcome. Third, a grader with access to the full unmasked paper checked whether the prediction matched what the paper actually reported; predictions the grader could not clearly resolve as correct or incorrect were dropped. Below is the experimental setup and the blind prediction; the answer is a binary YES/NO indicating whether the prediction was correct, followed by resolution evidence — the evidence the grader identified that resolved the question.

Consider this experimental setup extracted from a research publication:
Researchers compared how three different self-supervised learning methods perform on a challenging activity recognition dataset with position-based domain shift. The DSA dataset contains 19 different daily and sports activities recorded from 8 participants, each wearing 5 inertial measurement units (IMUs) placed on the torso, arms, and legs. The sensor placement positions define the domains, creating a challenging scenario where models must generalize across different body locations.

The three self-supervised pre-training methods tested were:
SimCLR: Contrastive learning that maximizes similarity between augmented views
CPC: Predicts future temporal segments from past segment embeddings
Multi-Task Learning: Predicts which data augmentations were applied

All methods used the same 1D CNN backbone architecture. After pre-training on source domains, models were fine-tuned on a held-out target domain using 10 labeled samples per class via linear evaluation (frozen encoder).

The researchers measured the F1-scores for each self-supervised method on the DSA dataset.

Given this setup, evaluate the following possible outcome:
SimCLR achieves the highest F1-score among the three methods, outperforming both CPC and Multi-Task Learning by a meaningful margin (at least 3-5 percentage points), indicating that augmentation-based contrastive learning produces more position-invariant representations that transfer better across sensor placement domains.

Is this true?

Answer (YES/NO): NO